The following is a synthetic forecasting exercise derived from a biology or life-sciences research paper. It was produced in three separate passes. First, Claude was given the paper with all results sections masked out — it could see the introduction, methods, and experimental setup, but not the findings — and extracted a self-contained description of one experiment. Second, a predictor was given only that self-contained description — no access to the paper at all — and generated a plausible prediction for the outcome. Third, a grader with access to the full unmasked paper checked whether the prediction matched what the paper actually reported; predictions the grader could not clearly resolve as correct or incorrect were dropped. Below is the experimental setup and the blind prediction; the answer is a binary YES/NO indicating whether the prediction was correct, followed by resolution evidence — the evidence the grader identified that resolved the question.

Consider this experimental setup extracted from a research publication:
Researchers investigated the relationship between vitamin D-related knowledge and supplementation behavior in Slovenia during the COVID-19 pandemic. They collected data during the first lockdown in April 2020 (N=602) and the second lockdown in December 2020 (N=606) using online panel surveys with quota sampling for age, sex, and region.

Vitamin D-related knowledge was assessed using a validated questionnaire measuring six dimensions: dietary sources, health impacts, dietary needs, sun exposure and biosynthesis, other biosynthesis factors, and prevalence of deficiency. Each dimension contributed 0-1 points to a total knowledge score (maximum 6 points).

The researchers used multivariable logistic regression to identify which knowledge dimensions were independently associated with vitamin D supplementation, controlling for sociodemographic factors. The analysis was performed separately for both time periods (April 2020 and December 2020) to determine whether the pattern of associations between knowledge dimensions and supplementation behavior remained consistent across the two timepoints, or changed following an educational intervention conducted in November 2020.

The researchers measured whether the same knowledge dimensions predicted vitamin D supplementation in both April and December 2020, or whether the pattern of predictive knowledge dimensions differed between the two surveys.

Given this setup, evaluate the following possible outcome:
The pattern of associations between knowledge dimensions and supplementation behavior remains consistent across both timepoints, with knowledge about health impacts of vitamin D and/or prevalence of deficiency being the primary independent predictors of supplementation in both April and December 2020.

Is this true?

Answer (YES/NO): YES